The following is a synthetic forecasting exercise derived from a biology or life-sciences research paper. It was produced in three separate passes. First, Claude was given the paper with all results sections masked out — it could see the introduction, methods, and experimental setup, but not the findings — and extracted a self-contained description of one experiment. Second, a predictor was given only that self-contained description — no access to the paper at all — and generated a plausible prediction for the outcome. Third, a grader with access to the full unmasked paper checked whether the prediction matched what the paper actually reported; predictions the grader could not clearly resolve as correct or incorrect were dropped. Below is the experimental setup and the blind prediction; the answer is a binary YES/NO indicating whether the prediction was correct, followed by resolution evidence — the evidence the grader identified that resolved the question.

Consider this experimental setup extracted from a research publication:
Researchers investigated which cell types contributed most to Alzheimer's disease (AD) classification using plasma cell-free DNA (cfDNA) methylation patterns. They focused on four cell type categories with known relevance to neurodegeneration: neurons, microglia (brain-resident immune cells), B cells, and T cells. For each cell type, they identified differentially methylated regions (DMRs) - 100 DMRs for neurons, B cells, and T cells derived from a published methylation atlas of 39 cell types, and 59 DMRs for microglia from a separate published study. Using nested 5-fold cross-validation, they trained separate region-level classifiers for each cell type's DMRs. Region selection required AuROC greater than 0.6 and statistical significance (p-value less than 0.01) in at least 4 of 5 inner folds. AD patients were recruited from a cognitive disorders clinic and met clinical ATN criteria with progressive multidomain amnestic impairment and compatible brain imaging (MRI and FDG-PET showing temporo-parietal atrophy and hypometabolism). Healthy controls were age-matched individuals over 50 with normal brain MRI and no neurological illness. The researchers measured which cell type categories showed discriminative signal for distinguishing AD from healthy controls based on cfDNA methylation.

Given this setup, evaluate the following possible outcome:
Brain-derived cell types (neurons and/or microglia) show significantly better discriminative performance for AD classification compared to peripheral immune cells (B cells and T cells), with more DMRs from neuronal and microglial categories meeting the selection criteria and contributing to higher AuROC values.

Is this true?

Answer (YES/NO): NO